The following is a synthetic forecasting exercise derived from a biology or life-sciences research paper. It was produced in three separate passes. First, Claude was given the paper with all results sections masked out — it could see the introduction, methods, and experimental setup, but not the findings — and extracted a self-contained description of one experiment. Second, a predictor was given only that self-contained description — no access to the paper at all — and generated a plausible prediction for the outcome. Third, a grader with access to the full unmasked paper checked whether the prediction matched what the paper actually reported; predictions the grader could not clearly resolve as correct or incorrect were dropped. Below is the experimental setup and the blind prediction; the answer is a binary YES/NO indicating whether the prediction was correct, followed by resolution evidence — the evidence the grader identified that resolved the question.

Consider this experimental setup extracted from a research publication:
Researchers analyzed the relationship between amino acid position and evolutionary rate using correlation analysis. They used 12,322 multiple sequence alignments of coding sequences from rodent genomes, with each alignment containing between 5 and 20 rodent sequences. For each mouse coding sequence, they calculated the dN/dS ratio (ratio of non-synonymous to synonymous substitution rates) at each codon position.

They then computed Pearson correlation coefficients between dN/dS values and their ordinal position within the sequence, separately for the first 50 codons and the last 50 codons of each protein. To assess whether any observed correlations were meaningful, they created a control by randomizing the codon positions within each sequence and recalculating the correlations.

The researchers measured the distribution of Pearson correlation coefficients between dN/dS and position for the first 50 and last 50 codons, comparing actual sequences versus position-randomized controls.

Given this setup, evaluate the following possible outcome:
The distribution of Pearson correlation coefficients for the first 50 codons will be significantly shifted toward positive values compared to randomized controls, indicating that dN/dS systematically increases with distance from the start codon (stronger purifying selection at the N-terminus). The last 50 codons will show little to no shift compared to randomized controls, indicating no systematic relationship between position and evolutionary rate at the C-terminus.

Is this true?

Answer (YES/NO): NO